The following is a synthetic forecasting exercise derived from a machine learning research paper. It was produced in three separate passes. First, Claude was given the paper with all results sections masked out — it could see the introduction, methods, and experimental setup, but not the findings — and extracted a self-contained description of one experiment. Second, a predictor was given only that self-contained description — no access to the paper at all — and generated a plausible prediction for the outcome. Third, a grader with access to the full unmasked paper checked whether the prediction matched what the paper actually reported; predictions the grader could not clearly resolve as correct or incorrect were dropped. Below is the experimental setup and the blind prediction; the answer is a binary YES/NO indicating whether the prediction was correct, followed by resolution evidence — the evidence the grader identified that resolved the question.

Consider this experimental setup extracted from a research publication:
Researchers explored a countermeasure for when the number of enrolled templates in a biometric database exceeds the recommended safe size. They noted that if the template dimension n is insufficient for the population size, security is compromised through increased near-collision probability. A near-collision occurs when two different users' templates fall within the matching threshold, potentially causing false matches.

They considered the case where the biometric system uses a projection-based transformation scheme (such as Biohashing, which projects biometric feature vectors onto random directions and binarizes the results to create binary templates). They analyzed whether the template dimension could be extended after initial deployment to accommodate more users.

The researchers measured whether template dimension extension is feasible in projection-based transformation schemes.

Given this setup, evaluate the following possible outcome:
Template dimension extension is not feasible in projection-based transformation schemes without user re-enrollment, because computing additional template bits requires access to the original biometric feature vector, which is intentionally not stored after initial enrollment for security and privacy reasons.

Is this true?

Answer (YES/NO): NO